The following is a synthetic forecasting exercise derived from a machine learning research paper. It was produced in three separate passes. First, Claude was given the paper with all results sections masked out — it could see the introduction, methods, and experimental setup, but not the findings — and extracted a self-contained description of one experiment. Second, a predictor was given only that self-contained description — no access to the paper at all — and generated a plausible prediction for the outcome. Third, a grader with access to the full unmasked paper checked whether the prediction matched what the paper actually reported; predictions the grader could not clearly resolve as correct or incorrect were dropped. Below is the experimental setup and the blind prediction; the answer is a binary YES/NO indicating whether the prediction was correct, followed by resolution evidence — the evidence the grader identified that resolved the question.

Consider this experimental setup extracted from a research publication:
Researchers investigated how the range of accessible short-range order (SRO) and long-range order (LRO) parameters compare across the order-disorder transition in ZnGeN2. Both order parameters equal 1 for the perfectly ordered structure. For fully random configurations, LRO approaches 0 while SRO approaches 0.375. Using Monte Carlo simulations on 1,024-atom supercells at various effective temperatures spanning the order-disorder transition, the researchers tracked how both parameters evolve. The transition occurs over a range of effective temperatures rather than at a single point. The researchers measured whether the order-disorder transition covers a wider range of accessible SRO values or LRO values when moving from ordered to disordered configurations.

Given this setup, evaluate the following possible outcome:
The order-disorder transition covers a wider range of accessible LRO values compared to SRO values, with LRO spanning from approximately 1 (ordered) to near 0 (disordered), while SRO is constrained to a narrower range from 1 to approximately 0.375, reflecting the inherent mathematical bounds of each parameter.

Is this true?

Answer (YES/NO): NO